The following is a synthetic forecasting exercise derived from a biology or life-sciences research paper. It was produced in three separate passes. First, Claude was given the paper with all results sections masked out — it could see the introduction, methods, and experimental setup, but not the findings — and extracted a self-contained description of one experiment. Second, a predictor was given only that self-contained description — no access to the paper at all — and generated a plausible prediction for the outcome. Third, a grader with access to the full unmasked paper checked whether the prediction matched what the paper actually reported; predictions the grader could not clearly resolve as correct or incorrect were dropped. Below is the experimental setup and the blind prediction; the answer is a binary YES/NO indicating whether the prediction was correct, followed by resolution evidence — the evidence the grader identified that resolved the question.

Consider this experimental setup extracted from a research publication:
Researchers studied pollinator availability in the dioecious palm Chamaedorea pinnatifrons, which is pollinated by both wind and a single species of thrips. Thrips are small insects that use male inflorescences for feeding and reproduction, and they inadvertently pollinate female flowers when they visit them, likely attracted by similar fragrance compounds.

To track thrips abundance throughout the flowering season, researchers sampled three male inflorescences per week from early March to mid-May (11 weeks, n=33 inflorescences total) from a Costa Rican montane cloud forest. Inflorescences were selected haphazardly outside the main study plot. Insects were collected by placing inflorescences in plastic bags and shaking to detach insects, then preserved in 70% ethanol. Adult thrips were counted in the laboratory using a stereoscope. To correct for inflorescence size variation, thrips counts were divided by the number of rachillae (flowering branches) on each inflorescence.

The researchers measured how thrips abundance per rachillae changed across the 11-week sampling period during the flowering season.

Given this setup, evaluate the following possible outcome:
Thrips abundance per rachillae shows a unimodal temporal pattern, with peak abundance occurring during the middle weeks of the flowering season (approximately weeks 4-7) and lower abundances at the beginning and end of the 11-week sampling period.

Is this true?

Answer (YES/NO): NO